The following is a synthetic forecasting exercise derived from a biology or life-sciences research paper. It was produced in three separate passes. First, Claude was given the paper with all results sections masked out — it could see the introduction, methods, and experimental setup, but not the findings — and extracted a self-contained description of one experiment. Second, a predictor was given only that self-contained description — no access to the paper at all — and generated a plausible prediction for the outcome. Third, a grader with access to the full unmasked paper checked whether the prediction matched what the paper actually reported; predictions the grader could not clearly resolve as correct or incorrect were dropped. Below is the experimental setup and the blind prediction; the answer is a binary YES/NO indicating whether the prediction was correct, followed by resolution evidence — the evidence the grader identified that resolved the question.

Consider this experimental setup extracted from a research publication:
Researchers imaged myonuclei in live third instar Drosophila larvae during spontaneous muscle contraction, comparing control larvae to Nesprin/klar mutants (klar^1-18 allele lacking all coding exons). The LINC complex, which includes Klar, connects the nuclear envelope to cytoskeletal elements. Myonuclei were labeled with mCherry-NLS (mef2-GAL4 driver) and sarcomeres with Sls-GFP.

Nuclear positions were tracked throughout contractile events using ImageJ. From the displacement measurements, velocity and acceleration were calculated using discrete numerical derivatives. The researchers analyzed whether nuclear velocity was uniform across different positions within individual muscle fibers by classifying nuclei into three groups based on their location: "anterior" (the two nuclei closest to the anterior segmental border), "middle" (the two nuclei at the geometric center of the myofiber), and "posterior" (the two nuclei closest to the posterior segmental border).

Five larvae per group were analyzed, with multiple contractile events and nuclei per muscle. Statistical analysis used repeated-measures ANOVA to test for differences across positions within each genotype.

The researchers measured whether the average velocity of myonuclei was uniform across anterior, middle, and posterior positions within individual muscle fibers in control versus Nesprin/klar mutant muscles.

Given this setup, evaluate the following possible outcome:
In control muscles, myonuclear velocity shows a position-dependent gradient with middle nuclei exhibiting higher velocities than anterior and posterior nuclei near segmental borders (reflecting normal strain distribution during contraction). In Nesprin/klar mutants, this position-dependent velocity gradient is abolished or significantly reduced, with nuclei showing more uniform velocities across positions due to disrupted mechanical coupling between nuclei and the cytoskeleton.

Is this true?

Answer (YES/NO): NO